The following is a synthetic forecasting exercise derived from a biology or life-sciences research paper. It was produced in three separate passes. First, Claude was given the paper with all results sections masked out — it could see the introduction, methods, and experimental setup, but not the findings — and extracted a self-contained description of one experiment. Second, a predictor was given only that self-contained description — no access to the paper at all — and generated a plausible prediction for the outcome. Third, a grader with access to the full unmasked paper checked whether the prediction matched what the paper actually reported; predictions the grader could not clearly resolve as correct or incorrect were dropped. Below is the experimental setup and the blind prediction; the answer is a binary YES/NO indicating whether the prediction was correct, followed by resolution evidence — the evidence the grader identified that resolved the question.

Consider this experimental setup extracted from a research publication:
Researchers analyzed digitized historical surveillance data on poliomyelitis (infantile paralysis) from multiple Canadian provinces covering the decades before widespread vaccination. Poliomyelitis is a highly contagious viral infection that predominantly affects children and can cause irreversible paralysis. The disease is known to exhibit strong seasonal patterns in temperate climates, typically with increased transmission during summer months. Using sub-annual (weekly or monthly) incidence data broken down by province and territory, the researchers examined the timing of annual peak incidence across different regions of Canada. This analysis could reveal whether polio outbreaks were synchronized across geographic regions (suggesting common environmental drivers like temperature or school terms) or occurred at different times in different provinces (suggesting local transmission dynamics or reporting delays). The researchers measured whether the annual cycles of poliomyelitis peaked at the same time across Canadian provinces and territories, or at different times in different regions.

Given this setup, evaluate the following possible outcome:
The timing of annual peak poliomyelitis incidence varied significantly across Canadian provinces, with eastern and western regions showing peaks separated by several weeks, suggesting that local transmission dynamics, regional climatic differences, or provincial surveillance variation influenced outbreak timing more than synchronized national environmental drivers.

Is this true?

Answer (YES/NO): NO